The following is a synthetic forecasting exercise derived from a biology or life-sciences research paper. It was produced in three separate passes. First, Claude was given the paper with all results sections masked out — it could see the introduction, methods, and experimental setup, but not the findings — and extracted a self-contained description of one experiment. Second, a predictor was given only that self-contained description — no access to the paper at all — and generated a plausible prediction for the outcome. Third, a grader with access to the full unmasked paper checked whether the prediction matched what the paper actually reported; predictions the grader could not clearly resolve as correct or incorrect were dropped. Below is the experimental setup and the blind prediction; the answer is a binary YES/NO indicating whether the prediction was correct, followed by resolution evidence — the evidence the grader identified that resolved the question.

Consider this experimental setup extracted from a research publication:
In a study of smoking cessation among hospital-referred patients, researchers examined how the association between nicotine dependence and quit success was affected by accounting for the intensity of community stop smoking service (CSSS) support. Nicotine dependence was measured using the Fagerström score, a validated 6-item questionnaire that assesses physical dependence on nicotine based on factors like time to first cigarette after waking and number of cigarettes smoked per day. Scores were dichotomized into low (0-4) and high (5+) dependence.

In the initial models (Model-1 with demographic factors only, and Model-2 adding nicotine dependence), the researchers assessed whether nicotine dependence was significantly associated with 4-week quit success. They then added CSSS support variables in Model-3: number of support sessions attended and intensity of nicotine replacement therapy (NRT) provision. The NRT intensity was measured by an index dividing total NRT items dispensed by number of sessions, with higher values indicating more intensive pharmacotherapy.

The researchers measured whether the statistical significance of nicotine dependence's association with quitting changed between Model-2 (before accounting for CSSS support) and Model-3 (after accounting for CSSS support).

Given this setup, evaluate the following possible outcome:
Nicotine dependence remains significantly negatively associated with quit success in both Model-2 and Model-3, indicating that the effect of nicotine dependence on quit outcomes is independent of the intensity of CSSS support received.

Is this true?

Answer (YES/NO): NO